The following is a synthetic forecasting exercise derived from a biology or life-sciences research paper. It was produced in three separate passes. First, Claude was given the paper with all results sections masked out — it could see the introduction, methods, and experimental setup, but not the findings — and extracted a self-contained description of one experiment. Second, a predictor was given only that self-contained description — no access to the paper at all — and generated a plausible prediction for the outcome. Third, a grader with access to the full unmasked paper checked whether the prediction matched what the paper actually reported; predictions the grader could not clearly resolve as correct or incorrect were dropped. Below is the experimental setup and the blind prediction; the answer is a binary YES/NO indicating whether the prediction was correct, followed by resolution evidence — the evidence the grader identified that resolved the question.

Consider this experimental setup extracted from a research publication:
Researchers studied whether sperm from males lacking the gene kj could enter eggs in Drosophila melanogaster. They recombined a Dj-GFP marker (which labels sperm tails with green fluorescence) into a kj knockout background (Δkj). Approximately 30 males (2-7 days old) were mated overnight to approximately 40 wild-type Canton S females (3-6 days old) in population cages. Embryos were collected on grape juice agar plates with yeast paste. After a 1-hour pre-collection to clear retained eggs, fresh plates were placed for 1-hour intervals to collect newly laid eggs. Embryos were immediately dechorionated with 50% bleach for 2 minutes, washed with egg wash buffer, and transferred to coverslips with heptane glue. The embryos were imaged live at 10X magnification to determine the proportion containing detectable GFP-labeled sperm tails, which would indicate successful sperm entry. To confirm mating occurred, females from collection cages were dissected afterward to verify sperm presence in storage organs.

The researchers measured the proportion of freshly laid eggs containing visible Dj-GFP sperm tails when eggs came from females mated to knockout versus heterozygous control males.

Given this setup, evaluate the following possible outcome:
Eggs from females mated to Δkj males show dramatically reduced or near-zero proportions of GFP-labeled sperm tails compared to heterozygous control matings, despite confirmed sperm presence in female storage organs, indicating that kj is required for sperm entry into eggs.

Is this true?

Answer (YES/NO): YES